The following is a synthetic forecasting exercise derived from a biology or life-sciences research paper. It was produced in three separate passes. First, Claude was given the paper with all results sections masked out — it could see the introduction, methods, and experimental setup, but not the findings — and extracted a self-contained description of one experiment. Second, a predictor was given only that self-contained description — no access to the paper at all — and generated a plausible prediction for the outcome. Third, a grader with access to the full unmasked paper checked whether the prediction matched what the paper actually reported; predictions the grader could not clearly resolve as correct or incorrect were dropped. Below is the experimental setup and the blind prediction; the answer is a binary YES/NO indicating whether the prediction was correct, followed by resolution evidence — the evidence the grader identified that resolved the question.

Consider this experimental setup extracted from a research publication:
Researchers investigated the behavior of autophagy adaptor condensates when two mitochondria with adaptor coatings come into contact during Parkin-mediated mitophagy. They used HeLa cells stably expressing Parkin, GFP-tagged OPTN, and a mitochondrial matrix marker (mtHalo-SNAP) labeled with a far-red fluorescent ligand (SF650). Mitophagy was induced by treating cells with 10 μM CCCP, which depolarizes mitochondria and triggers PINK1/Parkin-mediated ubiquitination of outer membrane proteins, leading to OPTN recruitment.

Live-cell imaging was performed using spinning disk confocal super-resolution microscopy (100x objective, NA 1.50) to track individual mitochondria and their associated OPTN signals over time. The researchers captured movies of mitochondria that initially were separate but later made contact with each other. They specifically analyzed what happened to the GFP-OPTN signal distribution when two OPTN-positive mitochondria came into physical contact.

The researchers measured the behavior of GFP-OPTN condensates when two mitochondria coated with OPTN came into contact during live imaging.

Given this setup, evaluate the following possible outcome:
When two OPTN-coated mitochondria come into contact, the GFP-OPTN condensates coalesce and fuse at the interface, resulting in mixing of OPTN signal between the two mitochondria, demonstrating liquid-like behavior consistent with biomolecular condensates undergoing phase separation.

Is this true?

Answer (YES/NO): YES